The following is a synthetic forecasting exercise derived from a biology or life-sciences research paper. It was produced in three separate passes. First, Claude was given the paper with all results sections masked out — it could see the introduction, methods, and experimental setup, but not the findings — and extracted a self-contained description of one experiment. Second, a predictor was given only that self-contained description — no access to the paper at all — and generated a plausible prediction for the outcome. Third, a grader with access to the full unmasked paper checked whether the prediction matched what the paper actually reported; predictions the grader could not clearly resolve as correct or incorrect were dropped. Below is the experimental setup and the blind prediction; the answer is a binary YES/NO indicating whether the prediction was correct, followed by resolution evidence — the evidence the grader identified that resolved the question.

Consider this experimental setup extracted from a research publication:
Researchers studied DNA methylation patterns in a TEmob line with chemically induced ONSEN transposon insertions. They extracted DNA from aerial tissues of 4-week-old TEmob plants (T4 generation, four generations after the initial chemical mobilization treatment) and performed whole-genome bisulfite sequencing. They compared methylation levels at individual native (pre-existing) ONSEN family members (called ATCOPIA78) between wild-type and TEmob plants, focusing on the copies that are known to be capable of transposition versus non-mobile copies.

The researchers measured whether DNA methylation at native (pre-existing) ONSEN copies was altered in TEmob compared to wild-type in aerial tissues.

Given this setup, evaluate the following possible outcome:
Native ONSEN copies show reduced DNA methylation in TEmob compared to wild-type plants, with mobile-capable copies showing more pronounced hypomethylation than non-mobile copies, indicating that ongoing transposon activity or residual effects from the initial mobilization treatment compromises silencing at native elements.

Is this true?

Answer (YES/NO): NO